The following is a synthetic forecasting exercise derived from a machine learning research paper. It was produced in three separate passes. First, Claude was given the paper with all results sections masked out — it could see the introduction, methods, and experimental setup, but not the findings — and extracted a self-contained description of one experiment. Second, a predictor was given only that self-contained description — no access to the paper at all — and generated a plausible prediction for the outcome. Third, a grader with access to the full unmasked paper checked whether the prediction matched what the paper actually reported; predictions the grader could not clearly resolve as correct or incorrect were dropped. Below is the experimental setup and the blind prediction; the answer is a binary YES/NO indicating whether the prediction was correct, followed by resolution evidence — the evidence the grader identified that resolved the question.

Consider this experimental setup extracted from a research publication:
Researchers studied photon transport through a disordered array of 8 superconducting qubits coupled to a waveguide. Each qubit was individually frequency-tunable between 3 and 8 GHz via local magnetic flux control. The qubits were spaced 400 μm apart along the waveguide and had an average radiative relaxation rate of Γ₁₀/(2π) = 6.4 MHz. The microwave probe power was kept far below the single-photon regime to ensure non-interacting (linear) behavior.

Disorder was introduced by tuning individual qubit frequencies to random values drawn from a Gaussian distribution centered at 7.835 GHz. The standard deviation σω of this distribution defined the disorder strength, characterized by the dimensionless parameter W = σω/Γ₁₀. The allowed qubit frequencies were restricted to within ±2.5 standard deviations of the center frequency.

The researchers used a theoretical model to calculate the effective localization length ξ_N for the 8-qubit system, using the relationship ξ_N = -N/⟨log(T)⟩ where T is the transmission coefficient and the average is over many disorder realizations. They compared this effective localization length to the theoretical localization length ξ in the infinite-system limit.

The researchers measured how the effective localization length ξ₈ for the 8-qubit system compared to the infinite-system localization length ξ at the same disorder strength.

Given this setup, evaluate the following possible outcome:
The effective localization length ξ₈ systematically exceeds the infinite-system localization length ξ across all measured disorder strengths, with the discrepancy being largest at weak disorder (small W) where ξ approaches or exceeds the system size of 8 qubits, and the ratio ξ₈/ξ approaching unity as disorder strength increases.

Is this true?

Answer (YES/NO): NO